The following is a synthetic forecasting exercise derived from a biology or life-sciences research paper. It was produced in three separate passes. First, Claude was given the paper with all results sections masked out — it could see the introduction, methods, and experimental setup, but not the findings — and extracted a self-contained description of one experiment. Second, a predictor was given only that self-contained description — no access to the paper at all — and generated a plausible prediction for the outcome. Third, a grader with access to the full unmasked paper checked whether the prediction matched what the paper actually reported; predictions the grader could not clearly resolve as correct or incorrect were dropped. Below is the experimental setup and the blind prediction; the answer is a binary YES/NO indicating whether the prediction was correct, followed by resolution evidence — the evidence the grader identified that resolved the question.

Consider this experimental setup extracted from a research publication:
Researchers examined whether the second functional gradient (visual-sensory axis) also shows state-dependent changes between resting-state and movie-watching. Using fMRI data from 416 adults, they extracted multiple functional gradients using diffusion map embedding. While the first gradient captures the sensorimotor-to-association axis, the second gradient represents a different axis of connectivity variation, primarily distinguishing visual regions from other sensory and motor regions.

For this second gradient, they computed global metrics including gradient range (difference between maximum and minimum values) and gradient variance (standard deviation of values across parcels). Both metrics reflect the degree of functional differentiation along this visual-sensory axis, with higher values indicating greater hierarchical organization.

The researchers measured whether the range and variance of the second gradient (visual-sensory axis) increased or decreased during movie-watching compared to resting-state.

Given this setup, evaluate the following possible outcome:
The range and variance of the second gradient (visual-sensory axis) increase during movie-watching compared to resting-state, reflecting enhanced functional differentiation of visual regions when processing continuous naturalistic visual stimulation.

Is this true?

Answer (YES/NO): NO